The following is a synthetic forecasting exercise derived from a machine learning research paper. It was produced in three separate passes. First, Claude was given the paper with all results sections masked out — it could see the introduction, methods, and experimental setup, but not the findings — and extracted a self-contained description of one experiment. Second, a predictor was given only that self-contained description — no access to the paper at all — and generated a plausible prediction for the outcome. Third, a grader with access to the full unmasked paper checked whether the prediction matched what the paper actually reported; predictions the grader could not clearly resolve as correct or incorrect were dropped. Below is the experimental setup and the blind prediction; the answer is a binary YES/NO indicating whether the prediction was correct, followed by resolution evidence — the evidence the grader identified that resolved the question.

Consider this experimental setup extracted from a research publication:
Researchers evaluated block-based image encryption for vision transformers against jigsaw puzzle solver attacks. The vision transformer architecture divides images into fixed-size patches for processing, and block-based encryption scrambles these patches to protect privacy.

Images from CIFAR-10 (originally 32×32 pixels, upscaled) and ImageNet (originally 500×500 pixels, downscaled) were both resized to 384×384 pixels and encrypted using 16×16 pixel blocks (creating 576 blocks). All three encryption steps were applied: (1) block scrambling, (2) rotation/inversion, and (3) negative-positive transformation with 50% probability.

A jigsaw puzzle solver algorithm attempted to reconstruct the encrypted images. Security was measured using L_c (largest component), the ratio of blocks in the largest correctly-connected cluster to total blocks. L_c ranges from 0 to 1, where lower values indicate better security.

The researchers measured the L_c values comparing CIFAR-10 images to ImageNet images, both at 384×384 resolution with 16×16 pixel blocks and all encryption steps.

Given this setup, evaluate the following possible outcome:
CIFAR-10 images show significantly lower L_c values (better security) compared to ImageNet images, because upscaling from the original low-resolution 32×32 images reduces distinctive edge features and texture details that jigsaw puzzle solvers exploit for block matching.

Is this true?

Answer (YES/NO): NO